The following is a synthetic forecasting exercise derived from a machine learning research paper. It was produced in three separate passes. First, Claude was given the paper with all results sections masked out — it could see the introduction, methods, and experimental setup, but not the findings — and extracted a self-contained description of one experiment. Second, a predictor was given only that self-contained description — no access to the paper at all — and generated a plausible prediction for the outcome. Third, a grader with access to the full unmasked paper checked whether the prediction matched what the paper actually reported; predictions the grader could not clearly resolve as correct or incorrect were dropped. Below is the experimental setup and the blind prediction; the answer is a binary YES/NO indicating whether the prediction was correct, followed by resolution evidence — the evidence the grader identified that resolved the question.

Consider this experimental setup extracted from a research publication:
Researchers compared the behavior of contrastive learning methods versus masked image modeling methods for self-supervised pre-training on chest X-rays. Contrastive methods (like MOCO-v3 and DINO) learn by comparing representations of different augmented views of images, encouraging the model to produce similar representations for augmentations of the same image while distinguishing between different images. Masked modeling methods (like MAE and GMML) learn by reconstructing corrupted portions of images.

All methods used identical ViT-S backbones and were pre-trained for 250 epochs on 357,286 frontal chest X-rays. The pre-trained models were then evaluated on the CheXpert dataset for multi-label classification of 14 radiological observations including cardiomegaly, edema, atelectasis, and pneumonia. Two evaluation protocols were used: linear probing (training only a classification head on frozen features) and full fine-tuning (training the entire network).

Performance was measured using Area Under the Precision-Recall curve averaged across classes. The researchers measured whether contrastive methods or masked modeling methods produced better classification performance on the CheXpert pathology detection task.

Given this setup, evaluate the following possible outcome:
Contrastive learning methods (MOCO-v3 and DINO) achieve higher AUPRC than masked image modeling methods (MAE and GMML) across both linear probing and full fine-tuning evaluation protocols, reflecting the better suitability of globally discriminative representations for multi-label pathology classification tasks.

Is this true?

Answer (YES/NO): NO